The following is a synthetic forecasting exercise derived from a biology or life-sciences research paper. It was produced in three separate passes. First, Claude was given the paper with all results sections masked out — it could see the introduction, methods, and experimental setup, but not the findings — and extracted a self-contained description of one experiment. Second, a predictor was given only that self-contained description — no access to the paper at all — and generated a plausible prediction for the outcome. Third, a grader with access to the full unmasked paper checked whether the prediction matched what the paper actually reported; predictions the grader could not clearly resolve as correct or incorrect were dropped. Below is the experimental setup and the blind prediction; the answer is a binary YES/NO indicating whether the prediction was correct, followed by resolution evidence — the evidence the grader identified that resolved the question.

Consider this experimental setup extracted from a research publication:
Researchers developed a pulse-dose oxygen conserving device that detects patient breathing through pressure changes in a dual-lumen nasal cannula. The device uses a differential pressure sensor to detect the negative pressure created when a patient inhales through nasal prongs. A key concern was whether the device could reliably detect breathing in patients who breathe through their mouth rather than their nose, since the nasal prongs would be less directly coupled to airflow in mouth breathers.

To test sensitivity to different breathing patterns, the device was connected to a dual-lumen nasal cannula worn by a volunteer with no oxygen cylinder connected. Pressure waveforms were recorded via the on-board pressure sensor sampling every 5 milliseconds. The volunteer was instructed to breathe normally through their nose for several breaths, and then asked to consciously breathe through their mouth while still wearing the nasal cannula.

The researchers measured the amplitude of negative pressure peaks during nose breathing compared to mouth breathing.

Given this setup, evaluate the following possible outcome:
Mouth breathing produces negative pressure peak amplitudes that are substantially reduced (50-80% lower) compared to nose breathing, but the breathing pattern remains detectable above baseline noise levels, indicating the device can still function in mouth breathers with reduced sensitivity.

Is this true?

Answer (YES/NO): YES